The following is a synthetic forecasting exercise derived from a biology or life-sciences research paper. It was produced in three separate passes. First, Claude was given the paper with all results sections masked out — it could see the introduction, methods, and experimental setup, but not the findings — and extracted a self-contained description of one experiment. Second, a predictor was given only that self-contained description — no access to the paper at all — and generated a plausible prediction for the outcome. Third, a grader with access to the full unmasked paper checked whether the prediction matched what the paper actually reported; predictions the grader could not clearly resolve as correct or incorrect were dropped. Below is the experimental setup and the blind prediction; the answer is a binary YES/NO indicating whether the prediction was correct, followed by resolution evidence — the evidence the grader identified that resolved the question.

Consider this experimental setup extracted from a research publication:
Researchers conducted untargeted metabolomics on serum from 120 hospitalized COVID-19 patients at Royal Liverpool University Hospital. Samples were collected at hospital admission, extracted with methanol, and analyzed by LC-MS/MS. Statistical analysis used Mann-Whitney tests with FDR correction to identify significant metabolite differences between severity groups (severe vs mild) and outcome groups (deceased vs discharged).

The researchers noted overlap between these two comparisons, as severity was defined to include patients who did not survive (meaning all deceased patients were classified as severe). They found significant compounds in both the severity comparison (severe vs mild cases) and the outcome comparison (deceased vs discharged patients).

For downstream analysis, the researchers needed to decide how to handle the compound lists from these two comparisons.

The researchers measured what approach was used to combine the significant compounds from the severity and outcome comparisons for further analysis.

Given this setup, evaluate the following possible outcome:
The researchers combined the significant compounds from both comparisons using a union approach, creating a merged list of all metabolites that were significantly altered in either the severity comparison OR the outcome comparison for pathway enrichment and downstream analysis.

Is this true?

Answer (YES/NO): YES